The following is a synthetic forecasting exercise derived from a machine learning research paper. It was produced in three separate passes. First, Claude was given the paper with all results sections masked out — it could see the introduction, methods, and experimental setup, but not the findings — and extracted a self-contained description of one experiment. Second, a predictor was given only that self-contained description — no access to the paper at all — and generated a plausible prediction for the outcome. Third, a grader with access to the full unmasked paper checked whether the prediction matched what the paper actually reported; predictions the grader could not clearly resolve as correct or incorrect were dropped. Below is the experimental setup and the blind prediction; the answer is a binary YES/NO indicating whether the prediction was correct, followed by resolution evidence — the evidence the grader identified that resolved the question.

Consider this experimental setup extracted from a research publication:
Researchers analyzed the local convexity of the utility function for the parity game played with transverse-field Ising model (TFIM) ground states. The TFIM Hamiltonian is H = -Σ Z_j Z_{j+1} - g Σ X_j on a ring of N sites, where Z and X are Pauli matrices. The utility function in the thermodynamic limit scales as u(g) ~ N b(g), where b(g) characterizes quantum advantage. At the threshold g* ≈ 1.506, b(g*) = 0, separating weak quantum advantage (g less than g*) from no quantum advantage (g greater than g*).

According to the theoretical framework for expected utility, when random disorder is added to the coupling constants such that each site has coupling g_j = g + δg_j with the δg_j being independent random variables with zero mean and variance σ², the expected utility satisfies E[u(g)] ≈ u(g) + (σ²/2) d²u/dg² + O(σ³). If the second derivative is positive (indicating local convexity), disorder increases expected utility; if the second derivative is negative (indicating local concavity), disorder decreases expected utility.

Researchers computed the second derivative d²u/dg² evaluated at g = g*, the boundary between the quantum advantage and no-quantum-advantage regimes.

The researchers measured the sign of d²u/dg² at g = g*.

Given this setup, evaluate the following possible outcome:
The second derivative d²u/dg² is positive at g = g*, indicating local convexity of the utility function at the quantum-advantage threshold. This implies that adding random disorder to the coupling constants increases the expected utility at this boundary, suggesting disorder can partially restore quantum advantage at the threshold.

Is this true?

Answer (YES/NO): YES